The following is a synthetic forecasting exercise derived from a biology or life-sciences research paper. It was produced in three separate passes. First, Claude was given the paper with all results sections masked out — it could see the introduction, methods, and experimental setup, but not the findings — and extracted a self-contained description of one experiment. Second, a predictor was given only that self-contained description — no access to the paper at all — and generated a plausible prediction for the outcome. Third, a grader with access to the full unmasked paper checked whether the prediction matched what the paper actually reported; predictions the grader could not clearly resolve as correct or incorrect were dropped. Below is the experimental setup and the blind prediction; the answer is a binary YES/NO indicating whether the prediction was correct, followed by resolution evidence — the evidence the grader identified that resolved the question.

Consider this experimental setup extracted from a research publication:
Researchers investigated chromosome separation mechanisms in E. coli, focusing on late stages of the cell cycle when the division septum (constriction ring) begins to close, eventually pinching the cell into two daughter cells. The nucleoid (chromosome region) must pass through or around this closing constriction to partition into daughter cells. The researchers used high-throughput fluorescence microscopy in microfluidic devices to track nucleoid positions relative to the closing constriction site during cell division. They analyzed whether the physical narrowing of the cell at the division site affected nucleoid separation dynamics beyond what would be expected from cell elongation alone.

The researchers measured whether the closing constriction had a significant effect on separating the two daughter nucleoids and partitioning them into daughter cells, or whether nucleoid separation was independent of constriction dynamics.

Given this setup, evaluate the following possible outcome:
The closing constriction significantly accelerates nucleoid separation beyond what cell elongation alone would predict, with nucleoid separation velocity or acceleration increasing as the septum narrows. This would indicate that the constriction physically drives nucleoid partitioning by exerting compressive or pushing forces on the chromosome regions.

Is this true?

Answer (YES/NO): YES